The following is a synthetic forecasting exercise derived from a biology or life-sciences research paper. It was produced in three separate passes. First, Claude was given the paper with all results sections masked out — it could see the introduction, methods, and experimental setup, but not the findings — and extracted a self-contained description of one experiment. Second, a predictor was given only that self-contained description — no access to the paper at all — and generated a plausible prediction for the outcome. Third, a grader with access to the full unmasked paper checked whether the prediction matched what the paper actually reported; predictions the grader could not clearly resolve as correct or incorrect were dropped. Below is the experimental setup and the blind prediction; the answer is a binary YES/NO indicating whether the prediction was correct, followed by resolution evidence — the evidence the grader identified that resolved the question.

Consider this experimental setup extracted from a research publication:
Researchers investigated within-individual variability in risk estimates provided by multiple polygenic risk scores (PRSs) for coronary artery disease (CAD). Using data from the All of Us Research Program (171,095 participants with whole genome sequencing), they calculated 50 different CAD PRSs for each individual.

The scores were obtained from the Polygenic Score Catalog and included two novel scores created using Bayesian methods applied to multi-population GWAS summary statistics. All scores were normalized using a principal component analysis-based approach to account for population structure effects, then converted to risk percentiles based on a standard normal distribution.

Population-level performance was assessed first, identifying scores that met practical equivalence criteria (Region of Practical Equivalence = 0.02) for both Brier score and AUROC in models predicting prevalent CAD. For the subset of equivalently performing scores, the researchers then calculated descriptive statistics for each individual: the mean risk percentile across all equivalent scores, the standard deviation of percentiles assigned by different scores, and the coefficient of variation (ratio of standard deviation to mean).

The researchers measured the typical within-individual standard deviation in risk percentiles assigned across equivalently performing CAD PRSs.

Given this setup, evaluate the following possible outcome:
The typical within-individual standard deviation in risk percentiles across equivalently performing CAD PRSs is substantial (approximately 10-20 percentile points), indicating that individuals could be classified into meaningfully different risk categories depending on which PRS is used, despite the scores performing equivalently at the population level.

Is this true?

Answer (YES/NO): NO